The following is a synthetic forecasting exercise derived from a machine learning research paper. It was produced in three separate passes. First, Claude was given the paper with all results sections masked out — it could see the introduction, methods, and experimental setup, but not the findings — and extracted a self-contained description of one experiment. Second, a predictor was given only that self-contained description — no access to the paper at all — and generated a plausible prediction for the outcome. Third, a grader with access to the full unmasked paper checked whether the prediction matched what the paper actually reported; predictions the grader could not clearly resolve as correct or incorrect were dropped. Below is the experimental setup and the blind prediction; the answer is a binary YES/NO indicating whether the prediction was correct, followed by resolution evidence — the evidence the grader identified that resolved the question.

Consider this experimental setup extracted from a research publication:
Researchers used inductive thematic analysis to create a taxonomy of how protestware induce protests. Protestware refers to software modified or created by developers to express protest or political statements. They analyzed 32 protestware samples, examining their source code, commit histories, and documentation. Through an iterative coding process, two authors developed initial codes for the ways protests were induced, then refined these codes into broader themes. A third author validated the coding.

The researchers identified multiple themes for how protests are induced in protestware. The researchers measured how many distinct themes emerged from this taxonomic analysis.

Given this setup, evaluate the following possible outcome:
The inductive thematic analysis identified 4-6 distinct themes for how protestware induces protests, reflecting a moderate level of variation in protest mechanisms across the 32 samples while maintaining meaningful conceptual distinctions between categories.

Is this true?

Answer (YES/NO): YES